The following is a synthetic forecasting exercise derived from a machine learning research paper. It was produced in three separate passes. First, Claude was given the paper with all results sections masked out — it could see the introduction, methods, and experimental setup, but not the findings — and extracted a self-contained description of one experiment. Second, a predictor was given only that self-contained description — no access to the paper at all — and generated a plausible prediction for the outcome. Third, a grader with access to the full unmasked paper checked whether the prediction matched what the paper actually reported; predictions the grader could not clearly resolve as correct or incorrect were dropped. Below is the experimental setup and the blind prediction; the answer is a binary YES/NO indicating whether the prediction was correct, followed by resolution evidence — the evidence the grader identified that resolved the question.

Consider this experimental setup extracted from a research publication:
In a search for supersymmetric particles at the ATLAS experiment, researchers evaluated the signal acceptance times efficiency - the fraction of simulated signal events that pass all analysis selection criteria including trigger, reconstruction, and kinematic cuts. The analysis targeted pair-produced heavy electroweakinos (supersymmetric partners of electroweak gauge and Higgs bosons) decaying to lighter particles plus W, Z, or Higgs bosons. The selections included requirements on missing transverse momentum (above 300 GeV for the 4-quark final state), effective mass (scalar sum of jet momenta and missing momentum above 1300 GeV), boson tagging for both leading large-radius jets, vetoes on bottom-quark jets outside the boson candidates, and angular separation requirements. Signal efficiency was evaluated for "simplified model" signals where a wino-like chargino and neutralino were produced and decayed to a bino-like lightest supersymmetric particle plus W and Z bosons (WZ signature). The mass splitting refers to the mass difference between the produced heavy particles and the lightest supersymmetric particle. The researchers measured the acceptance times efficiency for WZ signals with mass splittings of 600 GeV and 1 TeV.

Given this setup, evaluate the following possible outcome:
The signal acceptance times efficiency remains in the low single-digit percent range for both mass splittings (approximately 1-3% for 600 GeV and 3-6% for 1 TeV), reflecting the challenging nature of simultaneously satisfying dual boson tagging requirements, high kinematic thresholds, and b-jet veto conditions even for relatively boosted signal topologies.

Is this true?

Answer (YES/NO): YES